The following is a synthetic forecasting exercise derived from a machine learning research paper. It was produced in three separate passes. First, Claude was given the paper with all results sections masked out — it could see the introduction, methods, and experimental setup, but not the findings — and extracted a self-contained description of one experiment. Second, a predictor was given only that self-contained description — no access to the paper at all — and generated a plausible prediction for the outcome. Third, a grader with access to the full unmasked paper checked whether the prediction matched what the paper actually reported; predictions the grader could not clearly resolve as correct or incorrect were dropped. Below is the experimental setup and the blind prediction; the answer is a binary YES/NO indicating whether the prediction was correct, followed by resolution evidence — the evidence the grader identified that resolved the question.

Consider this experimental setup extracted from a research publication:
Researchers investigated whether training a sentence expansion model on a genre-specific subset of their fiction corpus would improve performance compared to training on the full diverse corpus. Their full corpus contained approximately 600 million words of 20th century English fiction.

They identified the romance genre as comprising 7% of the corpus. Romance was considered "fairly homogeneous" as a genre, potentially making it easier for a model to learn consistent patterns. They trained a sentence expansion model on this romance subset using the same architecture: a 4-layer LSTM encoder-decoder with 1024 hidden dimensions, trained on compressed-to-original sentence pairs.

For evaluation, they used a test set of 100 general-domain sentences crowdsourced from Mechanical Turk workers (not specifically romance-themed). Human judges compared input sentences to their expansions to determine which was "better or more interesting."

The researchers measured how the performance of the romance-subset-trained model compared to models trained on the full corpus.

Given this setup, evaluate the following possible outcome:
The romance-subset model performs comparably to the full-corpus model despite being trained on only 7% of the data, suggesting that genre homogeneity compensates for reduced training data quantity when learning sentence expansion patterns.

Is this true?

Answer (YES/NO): NO